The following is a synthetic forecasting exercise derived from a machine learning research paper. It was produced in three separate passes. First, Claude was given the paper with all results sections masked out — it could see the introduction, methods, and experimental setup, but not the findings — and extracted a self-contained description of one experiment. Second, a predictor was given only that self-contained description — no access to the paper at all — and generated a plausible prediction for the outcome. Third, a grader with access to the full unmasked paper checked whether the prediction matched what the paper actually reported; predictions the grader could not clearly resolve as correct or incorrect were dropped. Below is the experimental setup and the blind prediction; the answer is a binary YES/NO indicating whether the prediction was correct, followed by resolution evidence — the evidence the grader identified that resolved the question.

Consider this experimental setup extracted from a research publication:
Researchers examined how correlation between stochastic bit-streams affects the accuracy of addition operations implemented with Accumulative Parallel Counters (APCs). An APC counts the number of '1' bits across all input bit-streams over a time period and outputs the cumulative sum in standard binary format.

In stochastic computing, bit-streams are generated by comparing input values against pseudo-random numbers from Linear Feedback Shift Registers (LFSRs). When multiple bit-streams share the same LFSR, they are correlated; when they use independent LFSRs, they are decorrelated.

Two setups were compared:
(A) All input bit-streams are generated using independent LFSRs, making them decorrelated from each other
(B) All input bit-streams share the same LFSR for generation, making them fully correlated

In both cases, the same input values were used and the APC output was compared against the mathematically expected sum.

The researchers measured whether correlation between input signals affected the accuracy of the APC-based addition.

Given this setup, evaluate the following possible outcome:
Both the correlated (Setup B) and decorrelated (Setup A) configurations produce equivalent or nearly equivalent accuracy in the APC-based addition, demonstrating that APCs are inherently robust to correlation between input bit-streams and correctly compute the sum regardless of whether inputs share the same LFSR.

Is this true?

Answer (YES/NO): YES